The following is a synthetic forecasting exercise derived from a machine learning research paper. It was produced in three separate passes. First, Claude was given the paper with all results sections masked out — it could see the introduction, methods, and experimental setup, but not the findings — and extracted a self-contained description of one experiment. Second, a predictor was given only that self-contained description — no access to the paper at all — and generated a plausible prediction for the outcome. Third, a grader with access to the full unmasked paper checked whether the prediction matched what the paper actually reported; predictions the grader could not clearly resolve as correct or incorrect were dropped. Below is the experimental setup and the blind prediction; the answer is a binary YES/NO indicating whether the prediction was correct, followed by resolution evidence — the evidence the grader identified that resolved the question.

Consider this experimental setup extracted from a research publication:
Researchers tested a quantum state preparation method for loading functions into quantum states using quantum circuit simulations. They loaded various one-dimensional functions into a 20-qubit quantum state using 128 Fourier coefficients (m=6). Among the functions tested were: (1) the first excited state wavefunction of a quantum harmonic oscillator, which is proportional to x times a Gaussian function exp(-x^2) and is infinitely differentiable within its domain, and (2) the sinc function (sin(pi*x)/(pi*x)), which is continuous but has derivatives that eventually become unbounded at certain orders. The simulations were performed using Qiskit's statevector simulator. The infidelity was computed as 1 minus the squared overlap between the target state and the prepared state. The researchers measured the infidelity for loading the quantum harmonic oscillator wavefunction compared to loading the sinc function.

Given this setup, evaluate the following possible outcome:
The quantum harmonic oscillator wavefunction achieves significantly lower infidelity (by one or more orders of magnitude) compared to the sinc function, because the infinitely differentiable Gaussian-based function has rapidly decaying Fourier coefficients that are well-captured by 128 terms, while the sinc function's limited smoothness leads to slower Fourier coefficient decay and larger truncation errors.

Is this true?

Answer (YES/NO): YES